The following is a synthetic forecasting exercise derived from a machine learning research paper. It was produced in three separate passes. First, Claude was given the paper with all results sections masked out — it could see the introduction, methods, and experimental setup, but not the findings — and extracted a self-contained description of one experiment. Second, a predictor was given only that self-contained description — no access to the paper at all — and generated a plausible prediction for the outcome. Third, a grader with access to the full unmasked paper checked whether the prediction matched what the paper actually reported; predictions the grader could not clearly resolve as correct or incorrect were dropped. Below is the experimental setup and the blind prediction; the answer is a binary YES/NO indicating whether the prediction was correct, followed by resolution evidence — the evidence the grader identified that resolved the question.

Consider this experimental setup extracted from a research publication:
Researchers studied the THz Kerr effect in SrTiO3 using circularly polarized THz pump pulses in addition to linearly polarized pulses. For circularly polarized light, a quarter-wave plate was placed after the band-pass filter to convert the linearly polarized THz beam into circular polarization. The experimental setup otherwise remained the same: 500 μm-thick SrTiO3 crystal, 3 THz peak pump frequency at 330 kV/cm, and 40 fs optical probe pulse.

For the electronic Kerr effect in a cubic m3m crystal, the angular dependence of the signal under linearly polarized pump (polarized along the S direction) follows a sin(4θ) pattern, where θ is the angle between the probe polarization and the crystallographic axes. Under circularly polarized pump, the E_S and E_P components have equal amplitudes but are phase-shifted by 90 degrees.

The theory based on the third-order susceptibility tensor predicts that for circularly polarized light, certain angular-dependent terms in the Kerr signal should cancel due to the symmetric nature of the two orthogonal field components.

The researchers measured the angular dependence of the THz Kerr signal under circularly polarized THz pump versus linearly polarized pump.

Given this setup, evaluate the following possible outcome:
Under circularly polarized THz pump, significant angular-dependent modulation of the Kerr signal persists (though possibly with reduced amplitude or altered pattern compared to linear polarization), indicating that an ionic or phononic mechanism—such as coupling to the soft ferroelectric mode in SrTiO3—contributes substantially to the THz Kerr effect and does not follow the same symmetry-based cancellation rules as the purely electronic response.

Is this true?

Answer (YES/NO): NO